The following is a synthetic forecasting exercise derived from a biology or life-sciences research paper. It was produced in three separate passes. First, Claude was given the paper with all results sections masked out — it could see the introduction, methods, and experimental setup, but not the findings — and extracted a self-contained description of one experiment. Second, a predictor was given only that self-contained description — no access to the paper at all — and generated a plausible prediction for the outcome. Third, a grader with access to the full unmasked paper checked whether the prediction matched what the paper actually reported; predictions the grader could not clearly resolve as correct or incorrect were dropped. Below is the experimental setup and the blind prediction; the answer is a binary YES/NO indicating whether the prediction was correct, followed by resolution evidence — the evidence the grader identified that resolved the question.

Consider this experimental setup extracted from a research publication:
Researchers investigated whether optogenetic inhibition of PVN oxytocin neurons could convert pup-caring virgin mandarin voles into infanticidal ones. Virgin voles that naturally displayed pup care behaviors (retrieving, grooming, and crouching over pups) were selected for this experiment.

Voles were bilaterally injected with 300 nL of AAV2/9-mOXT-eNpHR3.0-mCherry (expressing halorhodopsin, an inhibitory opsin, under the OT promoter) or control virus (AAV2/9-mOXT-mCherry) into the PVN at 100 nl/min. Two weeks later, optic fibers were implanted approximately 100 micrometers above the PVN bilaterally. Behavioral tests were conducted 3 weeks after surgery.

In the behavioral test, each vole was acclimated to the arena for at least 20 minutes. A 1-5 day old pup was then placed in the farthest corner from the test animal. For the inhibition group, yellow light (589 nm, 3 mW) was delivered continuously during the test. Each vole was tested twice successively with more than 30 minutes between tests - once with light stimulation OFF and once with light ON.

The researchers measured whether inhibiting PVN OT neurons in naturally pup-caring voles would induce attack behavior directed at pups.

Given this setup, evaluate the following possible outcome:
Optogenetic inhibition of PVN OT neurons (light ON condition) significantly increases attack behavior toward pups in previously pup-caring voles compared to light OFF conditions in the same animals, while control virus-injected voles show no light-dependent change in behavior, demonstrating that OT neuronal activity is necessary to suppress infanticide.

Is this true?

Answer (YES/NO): NO